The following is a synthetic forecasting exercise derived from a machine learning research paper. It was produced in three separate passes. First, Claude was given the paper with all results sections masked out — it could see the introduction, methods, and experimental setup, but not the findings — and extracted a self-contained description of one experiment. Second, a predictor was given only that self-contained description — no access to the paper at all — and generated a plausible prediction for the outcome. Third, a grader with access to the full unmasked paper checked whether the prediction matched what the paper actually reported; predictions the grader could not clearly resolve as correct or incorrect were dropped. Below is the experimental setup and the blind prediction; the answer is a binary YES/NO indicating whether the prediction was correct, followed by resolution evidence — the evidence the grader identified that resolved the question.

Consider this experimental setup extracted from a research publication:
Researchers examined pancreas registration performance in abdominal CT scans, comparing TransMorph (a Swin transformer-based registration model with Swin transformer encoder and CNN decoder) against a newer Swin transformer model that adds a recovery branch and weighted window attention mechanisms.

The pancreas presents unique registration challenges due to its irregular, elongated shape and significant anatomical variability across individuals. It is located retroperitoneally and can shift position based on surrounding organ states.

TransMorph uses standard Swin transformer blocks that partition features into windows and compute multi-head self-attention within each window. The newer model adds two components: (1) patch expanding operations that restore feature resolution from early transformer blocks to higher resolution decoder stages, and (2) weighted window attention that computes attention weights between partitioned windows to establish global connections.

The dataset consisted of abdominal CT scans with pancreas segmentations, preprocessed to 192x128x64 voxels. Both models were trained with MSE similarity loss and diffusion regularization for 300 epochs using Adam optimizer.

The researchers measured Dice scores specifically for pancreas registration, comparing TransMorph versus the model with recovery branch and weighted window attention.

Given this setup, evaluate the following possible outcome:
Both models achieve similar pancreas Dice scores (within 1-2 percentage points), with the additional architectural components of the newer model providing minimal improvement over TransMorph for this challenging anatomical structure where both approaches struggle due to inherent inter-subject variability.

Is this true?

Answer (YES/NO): NO